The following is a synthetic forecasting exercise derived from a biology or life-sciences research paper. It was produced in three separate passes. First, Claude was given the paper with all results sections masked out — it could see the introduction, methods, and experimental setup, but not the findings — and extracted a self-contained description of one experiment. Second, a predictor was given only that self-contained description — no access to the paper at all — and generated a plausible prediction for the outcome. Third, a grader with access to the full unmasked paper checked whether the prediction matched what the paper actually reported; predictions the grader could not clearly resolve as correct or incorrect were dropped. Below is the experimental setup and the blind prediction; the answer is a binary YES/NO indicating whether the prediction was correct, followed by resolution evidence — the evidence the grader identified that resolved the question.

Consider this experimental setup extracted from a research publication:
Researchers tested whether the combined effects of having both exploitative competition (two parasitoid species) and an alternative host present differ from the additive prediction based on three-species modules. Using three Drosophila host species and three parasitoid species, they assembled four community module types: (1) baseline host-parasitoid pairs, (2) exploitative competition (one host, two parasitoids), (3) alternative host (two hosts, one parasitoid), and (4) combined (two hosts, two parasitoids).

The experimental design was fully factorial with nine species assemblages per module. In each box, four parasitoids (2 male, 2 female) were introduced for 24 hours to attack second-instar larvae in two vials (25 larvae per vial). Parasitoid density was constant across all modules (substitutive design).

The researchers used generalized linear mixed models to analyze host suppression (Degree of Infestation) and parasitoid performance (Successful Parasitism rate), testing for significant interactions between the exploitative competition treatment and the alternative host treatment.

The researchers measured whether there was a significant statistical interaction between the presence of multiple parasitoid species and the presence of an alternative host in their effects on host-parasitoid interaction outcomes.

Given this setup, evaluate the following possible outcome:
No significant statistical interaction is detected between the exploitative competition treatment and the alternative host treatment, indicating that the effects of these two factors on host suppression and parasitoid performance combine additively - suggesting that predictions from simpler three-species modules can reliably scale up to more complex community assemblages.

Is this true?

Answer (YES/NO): NO